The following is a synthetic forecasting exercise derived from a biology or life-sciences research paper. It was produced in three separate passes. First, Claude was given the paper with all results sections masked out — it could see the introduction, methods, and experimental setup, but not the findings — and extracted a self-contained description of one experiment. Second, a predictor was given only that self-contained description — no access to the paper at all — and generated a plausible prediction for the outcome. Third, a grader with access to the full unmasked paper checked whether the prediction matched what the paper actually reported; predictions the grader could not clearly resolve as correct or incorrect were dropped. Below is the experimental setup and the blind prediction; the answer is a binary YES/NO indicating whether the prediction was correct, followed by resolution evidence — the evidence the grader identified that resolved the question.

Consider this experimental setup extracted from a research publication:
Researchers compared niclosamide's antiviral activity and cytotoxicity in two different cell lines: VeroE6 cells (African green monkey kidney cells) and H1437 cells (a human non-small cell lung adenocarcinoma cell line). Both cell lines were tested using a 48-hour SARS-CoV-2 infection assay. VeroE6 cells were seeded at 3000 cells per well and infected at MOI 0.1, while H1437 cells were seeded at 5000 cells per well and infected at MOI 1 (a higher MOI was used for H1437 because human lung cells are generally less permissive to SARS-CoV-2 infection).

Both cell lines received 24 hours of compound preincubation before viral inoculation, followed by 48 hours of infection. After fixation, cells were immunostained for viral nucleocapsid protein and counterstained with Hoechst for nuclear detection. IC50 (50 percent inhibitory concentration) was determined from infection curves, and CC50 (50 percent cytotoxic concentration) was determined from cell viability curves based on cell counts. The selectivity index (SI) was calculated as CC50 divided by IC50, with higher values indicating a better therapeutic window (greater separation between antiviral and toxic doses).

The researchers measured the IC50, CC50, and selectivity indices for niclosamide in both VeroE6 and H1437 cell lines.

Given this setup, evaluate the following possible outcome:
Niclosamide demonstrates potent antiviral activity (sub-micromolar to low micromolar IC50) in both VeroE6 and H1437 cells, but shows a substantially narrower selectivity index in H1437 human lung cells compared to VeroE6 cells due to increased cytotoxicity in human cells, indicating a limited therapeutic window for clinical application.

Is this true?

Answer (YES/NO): NO